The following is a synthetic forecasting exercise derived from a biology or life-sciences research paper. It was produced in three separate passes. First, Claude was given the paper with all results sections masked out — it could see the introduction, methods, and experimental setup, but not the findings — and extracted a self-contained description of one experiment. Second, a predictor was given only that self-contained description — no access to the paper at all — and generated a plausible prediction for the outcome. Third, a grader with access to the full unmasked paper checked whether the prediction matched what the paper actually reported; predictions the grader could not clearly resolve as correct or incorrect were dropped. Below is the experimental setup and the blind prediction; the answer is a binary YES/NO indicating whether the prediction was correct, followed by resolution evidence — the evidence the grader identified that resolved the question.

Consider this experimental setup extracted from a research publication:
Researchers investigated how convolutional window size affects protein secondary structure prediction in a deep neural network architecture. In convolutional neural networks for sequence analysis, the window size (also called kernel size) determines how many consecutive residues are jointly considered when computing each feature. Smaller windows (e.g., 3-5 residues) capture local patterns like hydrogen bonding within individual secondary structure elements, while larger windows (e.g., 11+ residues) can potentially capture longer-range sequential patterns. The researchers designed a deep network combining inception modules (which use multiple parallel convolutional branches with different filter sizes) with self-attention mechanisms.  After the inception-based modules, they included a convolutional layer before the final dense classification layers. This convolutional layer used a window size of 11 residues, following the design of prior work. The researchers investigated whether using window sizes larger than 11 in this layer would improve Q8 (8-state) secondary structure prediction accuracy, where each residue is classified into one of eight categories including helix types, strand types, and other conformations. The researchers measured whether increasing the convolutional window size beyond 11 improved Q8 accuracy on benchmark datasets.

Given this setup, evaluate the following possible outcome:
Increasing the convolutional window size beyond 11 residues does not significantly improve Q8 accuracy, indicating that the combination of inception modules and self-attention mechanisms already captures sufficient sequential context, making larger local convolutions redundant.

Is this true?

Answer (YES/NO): YES